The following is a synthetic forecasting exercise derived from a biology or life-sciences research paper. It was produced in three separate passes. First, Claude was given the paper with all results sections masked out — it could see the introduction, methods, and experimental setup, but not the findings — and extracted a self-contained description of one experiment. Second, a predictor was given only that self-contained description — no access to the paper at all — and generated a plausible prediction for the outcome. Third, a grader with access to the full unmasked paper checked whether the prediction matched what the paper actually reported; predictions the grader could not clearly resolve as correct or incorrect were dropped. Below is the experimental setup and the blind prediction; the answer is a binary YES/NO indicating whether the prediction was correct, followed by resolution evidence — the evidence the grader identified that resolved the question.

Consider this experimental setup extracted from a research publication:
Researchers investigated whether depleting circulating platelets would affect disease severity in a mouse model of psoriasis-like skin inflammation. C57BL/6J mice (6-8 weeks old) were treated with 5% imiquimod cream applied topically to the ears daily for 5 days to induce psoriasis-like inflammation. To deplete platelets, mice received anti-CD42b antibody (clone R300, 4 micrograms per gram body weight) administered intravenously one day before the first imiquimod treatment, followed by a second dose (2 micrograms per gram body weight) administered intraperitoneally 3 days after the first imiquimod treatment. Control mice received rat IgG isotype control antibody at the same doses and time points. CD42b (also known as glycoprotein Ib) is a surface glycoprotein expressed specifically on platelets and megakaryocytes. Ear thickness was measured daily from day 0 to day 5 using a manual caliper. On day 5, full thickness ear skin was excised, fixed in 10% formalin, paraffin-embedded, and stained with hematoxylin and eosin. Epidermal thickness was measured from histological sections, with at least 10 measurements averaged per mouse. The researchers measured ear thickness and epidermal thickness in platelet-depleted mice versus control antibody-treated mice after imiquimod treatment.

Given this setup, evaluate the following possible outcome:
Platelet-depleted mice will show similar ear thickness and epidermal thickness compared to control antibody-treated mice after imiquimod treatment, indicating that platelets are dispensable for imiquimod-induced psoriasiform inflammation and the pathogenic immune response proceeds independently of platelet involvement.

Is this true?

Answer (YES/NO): NO